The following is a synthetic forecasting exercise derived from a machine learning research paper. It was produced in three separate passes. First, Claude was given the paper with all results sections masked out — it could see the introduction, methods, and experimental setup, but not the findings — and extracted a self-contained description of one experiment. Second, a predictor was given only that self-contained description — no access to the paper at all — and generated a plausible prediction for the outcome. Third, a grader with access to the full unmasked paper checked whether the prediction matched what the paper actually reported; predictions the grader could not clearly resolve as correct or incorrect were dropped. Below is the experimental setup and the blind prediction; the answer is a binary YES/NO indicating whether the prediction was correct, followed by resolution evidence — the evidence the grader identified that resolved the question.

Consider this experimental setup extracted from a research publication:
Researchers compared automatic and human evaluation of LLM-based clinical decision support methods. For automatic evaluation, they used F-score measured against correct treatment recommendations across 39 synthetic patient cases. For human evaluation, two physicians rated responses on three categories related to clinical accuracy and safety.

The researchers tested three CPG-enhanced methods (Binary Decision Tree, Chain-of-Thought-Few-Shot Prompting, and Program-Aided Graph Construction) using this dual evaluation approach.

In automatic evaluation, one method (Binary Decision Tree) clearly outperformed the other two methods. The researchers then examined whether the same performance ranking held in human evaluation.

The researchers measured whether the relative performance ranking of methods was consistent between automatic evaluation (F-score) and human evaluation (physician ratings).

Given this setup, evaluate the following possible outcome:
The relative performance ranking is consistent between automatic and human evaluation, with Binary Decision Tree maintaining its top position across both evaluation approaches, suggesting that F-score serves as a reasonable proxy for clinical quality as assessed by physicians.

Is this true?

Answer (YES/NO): NO